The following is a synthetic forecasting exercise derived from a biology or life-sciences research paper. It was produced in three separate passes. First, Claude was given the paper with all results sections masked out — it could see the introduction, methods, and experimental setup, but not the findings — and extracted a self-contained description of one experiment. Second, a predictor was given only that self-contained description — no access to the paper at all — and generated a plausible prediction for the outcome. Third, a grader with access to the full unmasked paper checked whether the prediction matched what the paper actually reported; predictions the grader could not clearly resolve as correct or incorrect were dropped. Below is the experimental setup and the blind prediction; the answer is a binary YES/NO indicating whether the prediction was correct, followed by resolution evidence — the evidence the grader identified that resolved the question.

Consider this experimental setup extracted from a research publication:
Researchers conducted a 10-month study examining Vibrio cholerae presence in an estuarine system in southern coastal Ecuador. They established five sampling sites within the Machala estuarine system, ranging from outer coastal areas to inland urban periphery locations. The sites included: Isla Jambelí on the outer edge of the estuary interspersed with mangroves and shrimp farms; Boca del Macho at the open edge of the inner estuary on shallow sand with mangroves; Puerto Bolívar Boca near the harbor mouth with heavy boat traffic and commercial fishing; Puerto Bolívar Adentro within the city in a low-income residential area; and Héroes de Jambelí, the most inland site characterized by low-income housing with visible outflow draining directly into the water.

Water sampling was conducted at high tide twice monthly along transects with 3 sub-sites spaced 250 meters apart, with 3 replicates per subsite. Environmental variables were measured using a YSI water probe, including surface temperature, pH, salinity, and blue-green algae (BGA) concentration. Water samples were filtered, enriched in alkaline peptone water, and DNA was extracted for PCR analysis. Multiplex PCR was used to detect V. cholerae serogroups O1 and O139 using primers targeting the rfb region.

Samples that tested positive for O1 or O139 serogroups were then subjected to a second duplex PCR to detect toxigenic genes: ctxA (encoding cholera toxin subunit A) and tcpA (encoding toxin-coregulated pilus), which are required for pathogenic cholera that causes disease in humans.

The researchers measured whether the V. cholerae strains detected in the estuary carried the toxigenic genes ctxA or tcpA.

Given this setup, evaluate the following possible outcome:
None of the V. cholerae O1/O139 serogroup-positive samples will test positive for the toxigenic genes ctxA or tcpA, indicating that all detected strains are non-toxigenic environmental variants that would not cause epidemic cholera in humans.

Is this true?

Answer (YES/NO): YES